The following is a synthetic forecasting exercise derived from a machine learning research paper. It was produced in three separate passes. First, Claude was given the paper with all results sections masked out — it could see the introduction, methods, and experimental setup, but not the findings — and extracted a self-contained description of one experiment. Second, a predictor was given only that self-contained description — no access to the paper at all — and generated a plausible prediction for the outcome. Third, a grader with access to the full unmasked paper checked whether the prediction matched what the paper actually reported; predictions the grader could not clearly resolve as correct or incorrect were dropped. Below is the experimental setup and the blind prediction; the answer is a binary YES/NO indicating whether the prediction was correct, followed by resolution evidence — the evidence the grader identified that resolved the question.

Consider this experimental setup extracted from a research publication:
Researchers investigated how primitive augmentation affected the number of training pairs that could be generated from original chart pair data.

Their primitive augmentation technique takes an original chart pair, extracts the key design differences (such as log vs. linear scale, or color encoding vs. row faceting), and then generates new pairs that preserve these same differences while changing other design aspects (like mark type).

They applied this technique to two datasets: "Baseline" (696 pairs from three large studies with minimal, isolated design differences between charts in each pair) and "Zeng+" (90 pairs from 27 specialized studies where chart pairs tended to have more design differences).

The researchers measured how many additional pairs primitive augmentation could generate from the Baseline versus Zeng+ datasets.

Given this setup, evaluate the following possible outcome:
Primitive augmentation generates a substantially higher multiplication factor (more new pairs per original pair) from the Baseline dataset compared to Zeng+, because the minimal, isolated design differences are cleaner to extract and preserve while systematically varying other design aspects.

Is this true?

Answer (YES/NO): YES